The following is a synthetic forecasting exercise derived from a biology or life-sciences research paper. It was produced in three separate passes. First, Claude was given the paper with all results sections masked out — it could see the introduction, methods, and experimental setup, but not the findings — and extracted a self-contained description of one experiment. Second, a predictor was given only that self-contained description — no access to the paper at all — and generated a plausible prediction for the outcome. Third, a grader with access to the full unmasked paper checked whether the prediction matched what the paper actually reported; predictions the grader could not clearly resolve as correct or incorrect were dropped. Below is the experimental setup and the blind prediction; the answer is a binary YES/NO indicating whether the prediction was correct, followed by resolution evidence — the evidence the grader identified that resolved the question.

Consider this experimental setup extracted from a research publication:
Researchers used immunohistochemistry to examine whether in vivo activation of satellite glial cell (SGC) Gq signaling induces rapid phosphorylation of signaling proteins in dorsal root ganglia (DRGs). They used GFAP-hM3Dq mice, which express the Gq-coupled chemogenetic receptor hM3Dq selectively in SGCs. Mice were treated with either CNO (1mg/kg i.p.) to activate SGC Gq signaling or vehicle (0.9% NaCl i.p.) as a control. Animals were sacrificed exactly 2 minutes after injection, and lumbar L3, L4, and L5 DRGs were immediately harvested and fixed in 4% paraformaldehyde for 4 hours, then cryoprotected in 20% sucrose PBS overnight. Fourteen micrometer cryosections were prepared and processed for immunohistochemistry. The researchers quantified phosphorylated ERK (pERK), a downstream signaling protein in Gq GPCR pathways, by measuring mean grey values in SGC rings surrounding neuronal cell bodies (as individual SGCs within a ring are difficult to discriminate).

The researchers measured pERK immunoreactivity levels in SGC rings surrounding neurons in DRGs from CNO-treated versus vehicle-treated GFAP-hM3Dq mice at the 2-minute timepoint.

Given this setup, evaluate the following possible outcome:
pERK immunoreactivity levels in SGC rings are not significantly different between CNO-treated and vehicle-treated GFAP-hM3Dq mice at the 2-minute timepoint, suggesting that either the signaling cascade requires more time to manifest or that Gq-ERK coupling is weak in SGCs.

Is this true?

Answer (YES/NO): NO